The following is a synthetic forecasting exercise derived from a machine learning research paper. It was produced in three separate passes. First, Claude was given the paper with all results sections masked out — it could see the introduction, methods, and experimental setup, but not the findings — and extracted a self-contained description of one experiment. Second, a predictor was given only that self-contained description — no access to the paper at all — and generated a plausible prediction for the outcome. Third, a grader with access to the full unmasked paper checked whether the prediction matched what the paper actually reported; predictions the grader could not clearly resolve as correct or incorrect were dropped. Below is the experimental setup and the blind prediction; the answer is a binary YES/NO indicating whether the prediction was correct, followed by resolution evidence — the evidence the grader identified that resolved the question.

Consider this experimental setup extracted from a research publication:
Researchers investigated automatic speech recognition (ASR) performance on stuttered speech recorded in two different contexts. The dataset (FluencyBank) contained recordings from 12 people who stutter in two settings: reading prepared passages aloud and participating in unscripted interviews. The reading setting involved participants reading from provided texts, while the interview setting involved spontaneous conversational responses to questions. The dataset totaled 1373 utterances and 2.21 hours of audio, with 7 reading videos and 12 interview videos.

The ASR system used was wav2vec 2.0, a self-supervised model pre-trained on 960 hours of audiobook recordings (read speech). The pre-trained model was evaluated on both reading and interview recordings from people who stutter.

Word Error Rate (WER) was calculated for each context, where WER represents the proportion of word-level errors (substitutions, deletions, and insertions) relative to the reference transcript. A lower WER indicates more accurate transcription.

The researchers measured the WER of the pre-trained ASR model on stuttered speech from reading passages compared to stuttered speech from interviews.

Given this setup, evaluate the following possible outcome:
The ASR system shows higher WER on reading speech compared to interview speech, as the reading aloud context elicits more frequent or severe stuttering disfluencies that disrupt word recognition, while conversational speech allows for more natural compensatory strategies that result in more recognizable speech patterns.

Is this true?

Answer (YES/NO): NO